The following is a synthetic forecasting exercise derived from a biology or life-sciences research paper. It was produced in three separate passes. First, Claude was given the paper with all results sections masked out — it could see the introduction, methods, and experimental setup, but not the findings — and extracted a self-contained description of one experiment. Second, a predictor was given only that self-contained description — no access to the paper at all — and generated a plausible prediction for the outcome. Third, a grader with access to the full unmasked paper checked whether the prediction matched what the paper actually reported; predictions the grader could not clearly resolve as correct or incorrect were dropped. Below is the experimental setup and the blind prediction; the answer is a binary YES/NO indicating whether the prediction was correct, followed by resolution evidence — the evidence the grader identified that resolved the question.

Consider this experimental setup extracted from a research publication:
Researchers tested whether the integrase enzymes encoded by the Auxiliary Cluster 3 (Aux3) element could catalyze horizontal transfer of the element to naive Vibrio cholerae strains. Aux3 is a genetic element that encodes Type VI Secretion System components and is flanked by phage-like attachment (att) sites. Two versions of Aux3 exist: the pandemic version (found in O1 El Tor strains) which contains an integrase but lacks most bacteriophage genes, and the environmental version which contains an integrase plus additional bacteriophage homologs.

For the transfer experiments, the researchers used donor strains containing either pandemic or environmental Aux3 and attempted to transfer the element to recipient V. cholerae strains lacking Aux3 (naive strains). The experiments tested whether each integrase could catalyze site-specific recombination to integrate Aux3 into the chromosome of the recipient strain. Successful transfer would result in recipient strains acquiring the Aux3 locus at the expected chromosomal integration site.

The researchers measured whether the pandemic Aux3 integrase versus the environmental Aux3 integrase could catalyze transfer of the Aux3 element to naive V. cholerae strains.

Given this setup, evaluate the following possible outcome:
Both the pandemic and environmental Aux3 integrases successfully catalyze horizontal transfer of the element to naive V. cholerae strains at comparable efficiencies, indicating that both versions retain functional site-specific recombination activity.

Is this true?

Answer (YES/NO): NO